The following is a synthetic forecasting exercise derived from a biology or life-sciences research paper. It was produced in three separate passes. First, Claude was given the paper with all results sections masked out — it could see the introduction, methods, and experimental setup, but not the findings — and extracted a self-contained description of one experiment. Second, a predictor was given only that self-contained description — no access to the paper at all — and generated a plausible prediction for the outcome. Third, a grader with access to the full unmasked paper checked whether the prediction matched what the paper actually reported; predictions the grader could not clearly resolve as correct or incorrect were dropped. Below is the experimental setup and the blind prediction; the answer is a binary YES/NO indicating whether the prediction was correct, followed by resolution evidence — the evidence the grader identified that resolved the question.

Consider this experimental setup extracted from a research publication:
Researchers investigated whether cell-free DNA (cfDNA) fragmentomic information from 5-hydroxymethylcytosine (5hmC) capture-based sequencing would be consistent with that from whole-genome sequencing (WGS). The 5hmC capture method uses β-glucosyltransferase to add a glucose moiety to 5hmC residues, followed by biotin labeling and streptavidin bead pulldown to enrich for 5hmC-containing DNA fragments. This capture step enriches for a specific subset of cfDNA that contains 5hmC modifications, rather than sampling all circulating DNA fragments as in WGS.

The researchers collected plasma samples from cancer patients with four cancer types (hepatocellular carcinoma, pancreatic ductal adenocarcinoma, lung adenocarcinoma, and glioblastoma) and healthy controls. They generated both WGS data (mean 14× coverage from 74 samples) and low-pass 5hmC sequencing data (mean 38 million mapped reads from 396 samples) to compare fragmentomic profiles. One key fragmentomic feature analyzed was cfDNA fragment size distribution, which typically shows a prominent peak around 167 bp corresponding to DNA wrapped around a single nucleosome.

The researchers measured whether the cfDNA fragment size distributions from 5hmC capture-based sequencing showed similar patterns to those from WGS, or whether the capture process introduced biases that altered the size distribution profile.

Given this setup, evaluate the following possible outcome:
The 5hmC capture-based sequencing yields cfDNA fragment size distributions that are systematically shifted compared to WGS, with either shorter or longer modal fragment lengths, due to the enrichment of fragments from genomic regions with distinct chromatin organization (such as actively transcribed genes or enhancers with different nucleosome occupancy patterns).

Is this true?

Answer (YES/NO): NO